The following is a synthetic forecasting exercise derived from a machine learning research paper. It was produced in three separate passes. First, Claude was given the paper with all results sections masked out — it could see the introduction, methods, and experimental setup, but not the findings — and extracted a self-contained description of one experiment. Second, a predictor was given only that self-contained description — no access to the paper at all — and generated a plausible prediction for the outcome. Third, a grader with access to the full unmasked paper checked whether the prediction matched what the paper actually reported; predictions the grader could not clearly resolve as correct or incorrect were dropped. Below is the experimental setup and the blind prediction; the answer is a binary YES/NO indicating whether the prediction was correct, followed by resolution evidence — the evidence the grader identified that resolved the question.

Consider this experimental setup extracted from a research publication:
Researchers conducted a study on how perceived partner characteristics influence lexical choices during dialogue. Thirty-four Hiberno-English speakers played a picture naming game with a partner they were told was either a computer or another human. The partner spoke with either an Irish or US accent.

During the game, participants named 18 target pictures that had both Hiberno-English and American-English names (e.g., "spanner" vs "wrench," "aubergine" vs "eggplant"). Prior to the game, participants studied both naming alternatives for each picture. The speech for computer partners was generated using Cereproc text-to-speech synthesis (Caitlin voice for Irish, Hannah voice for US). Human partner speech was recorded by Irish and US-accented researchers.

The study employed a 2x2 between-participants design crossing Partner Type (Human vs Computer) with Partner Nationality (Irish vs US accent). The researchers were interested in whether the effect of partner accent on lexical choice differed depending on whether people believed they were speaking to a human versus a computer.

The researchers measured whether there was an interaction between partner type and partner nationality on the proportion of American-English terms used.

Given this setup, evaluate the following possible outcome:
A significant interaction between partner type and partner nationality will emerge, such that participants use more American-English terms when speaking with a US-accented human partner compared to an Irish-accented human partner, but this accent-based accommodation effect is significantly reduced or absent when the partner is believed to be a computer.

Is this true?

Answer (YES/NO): NO